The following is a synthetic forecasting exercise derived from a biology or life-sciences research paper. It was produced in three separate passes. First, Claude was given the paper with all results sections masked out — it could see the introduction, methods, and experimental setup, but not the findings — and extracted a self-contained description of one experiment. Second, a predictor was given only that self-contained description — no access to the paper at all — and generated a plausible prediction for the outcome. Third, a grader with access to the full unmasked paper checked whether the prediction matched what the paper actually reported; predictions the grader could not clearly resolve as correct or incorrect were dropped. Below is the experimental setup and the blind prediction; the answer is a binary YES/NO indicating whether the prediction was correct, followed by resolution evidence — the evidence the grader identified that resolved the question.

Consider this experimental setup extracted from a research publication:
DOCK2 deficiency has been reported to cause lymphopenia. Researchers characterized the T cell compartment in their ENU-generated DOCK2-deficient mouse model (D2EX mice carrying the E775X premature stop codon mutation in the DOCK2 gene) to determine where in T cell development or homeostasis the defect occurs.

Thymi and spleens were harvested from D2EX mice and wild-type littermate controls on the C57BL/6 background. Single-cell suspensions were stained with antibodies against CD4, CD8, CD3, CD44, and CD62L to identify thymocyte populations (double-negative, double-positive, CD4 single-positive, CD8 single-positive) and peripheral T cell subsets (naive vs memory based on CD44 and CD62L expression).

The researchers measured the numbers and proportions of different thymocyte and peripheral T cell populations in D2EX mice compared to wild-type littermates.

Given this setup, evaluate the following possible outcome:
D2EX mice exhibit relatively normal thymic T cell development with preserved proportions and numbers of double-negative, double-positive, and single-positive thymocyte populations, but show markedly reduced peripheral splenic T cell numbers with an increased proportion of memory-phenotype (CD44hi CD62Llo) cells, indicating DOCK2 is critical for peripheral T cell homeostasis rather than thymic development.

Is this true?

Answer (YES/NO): YES